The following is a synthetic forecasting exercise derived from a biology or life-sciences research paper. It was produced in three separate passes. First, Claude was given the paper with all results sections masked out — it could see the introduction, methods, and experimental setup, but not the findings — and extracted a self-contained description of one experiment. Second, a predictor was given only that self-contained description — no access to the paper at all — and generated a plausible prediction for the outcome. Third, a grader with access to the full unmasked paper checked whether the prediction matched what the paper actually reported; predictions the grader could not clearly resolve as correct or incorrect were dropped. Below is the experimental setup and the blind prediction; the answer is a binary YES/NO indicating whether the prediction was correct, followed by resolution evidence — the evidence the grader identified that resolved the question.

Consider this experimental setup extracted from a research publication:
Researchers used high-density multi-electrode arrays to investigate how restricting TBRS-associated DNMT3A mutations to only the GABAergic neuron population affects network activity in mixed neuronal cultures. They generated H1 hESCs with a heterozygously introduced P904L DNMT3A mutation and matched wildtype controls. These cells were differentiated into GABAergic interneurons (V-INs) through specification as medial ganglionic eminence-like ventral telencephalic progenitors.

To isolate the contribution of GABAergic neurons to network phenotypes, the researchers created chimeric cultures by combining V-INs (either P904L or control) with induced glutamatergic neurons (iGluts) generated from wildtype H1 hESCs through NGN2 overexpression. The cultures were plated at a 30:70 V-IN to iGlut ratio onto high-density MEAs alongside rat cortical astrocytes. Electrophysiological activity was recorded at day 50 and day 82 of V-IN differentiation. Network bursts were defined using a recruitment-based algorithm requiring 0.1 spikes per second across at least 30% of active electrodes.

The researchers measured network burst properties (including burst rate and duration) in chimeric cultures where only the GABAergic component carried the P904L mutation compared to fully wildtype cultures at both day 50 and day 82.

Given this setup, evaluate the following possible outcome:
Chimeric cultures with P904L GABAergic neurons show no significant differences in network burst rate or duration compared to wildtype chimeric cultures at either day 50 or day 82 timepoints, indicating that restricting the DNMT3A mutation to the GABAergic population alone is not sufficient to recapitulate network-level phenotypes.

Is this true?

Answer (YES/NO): NO